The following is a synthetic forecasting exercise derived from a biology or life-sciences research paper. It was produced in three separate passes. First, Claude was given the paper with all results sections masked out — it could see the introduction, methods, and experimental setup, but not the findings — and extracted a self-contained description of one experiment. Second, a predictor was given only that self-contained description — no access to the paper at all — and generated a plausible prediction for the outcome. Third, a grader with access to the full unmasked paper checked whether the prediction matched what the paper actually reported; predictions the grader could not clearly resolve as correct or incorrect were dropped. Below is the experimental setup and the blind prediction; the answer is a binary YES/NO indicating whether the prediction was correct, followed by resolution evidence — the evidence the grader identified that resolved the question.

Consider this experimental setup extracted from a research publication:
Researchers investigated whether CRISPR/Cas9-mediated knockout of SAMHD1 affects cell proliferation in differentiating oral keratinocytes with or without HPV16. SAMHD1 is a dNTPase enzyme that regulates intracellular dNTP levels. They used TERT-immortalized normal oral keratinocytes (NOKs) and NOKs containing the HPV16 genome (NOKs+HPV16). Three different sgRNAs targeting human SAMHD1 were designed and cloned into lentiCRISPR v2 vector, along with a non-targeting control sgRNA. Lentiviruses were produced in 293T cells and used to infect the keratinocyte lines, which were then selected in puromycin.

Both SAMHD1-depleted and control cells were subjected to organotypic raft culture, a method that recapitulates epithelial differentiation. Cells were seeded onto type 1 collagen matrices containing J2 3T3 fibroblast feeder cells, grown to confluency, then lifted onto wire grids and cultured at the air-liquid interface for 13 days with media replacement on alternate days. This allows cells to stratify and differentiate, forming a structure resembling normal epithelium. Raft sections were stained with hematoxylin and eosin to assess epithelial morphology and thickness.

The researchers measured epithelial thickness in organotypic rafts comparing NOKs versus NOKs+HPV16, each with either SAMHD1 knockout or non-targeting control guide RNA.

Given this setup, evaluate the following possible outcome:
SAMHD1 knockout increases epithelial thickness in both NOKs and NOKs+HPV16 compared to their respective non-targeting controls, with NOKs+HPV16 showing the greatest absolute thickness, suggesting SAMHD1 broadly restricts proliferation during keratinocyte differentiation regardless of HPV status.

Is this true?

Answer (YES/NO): NO